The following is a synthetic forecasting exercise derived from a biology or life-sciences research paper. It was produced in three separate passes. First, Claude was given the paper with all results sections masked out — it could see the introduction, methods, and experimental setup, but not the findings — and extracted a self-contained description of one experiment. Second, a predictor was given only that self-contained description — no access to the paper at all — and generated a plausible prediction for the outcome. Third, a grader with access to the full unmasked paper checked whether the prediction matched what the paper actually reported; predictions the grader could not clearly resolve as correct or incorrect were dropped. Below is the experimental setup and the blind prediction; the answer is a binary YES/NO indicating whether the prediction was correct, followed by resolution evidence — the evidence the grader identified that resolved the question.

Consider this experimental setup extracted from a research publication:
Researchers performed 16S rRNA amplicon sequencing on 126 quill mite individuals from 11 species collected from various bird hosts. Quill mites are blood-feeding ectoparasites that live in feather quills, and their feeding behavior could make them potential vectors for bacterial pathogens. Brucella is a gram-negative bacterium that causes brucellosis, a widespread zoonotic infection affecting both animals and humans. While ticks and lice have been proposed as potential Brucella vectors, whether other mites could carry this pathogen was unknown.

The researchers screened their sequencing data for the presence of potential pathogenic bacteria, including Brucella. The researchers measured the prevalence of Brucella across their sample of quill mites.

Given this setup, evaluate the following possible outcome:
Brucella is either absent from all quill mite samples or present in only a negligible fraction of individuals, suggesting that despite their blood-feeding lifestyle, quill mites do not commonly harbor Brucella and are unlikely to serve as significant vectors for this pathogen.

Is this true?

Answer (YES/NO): NO